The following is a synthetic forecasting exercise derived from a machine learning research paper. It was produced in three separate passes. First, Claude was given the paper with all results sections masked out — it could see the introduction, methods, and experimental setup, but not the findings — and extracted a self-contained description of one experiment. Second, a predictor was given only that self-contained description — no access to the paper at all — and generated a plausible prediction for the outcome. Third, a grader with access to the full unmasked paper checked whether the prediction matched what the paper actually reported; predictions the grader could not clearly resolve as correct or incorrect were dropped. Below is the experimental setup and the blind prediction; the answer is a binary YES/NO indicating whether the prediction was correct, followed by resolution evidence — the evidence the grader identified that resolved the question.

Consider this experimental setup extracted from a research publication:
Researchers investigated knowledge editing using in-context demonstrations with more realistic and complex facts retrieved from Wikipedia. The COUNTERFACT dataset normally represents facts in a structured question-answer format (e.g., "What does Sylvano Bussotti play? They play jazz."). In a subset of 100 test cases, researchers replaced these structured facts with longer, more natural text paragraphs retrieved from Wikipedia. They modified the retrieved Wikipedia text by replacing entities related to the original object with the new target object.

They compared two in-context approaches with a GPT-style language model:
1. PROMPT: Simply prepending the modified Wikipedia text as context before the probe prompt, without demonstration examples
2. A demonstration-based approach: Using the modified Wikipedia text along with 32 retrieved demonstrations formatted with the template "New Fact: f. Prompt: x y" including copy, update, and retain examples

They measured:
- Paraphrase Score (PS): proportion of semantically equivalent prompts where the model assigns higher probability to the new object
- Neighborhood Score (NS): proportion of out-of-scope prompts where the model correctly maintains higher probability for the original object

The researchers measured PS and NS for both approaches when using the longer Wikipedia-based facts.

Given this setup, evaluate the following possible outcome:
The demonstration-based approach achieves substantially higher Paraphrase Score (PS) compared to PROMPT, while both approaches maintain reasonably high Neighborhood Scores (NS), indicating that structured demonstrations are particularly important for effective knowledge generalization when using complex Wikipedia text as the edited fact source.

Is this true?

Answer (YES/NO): YES